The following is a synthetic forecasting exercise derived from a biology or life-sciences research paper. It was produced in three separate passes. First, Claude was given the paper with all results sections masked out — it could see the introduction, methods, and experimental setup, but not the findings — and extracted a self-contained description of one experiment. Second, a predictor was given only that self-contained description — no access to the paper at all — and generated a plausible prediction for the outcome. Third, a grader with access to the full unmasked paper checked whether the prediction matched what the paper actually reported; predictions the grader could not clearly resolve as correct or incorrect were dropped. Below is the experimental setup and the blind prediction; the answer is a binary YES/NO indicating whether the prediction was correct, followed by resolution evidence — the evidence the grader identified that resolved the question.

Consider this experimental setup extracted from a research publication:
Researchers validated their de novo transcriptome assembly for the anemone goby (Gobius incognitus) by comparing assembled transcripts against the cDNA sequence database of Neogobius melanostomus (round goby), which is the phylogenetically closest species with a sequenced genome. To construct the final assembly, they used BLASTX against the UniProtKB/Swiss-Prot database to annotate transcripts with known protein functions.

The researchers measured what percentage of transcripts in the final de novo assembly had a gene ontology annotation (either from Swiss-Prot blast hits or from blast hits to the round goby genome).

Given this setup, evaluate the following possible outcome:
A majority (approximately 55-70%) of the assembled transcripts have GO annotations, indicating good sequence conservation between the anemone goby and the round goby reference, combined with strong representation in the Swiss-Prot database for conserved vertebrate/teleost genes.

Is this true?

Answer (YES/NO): NO